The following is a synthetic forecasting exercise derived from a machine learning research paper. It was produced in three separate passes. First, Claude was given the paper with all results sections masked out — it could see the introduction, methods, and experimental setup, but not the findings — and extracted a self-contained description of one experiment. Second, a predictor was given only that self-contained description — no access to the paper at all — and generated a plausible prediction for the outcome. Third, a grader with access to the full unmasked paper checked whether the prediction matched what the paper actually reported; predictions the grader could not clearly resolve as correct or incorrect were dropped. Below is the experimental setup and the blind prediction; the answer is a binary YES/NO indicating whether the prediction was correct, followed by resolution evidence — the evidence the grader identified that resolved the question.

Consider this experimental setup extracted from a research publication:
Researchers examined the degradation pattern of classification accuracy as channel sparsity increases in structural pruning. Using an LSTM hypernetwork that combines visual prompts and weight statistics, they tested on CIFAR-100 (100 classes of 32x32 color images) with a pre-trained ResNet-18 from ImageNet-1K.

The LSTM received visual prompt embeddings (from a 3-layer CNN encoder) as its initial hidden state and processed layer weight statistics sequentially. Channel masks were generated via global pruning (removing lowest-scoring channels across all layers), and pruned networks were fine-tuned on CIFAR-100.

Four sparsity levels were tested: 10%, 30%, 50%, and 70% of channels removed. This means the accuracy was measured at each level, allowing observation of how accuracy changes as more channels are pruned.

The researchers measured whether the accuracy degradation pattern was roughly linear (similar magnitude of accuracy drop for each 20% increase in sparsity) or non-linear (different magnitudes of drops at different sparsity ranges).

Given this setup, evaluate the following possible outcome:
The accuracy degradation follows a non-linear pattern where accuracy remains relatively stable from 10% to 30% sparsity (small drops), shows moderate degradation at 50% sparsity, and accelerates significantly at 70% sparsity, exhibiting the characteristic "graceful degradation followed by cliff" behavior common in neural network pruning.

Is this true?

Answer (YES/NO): YES